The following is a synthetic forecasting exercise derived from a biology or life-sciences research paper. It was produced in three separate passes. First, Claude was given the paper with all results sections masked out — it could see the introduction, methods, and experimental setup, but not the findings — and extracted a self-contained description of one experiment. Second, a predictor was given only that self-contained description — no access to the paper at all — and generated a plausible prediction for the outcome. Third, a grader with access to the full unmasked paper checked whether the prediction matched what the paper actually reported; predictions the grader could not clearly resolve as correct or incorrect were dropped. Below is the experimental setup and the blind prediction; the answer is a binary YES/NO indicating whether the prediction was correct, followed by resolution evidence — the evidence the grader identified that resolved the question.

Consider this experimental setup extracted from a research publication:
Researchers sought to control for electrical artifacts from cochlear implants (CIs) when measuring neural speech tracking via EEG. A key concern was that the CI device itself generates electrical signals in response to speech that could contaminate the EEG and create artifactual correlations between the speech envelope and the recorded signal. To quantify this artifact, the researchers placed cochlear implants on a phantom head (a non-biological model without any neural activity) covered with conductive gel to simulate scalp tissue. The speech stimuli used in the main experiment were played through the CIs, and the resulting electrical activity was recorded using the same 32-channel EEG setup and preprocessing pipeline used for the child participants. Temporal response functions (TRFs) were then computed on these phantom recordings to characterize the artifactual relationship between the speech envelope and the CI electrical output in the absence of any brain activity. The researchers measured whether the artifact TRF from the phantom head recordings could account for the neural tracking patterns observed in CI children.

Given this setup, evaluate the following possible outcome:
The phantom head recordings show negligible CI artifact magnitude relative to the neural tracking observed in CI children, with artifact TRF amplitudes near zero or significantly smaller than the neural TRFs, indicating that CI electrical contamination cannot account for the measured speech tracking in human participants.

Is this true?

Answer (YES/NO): YES